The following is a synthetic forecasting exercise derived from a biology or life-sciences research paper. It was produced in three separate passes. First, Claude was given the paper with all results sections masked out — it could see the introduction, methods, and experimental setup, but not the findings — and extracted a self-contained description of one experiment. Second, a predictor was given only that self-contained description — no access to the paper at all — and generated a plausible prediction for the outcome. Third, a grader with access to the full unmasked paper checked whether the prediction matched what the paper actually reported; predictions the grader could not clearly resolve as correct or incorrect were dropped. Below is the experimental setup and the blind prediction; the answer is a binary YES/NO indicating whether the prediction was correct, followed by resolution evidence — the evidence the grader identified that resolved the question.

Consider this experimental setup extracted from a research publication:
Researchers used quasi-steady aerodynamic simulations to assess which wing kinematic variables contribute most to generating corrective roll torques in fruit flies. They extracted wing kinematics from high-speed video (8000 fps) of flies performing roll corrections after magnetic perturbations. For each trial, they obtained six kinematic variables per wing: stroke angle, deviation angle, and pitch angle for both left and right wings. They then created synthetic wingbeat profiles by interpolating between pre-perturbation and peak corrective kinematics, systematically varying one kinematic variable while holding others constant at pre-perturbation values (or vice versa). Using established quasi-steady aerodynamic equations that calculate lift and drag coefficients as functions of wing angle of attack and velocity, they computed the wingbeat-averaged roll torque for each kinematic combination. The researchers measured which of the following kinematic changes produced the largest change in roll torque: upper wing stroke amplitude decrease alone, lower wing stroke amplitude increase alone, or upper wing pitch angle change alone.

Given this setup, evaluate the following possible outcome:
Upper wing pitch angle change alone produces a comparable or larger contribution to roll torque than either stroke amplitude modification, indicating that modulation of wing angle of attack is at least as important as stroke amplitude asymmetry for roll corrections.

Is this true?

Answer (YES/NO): YES